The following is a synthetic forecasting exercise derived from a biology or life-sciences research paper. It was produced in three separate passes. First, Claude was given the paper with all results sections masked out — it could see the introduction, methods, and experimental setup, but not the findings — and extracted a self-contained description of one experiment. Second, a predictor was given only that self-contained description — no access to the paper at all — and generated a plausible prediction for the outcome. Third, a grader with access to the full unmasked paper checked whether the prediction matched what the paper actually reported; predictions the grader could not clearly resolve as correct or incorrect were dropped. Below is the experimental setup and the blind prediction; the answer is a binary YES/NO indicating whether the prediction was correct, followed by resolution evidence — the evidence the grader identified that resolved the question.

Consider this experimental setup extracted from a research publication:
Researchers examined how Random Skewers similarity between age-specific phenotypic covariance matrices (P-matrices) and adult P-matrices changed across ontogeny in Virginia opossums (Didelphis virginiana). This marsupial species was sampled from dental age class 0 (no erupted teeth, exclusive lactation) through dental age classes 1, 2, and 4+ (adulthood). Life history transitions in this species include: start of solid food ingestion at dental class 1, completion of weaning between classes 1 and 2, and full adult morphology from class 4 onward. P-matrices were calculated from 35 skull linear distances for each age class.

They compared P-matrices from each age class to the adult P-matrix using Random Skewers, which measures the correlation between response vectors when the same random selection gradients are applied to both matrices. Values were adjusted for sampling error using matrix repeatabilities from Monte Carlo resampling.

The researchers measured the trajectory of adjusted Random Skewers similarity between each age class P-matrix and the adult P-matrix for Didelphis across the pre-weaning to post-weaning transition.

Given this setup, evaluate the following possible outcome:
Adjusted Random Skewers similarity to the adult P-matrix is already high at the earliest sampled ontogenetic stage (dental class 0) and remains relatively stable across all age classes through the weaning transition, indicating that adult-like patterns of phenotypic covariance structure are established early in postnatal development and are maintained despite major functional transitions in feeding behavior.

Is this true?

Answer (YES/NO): YES